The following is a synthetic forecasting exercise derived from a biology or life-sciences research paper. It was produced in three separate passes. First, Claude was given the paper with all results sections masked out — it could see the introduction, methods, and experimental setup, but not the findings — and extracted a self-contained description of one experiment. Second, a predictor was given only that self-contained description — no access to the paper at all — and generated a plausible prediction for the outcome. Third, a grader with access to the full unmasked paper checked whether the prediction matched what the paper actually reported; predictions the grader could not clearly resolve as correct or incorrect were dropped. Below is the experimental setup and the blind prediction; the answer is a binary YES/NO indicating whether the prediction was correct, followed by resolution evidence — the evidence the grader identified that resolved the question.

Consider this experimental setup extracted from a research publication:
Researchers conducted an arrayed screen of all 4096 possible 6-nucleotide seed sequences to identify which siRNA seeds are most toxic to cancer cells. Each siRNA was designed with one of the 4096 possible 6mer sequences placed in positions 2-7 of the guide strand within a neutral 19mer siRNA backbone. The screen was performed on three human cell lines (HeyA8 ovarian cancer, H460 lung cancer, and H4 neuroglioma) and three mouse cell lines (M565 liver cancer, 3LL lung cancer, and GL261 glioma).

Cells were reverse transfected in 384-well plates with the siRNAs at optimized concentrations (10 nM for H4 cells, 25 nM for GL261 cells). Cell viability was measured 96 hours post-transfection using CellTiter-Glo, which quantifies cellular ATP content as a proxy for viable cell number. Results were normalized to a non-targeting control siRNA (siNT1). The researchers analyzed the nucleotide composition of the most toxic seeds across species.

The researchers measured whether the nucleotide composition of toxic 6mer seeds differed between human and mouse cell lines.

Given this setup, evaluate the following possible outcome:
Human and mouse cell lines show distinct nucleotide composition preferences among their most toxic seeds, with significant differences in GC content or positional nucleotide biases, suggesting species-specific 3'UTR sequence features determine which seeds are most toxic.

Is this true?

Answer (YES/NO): NO